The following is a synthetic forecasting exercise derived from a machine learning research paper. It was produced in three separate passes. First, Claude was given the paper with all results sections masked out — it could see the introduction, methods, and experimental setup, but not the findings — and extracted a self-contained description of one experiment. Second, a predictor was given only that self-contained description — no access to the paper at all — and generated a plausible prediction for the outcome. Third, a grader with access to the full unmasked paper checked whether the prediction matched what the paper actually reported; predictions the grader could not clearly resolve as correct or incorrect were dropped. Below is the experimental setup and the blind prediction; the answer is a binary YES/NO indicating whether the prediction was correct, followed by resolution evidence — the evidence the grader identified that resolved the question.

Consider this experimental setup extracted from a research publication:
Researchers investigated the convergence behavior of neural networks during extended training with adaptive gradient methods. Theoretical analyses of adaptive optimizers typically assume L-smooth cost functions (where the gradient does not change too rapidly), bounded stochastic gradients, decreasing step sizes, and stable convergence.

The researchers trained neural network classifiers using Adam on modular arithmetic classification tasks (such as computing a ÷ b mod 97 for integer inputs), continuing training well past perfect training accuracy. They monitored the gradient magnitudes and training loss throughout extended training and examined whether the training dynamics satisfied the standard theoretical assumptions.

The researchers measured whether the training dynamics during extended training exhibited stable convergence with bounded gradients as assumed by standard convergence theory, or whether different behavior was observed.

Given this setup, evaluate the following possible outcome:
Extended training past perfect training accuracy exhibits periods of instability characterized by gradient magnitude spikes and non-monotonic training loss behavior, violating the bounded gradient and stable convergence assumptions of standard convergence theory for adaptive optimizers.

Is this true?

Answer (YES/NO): YES